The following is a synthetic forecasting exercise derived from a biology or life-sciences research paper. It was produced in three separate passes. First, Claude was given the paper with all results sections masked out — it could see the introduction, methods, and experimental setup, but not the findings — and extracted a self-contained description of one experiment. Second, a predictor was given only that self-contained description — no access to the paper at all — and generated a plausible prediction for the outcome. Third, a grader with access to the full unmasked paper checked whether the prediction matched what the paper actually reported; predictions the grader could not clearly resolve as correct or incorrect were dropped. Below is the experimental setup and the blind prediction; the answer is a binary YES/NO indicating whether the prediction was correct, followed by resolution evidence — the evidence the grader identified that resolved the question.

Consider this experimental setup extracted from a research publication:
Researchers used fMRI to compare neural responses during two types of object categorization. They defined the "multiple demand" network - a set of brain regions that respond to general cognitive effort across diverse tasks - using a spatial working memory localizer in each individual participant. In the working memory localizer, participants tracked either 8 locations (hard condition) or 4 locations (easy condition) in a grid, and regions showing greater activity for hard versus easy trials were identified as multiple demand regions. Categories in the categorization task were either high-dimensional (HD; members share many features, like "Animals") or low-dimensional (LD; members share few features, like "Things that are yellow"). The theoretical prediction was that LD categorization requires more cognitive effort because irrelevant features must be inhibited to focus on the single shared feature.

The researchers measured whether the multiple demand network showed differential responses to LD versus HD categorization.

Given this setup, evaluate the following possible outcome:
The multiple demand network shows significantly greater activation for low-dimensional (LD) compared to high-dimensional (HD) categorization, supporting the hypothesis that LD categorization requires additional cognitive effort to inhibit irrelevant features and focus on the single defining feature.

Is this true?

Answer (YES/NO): YES